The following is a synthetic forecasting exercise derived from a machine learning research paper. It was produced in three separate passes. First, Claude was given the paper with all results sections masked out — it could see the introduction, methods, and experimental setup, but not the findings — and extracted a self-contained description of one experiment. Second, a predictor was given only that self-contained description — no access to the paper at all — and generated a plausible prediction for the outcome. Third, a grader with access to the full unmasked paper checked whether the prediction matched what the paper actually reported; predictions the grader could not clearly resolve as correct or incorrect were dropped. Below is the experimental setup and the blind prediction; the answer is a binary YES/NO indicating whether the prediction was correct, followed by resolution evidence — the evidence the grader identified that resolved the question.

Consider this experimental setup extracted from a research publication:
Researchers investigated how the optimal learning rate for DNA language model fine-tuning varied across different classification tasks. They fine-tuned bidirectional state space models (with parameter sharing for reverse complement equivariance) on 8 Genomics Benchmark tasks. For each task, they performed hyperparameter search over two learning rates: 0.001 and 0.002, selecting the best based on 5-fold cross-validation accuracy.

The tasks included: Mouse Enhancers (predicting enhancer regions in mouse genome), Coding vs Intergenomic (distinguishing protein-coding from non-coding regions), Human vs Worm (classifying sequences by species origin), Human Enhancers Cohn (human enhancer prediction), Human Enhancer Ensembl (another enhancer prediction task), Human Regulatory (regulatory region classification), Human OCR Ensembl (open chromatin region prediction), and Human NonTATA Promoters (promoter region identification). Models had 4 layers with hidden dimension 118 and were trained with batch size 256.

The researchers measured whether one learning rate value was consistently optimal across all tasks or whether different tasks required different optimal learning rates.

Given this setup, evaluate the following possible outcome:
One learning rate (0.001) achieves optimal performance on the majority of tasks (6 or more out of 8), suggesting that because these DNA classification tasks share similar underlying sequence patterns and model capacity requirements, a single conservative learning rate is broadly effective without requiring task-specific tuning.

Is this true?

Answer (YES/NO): NO